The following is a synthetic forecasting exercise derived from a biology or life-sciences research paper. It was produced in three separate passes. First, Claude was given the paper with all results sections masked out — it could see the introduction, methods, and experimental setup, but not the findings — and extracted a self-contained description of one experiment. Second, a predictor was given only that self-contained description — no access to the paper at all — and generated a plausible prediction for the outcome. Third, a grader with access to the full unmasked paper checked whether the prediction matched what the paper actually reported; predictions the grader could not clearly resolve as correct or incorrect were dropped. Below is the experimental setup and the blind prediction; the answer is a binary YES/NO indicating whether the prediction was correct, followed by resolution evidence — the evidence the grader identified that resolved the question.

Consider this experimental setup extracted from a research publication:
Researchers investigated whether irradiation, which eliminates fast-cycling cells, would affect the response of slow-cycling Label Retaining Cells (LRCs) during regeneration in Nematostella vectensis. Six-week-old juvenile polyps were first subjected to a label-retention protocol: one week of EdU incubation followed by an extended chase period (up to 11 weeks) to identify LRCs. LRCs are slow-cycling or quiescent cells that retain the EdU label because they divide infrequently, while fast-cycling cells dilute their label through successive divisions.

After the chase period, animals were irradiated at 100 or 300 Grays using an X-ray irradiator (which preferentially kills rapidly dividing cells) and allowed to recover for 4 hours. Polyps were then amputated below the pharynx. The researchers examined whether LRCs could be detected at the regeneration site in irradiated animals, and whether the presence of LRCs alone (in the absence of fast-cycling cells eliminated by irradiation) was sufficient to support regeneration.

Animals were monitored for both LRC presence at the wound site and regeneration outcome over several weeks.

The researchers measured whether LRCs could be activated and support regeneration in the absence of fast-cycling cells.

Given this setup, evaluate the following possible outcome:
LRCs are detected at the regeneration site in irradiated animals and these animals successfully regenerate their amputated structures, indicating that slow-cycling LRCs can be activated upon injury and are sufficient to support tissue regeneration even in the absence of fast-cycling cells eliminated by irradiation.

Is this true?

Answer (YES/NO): NO